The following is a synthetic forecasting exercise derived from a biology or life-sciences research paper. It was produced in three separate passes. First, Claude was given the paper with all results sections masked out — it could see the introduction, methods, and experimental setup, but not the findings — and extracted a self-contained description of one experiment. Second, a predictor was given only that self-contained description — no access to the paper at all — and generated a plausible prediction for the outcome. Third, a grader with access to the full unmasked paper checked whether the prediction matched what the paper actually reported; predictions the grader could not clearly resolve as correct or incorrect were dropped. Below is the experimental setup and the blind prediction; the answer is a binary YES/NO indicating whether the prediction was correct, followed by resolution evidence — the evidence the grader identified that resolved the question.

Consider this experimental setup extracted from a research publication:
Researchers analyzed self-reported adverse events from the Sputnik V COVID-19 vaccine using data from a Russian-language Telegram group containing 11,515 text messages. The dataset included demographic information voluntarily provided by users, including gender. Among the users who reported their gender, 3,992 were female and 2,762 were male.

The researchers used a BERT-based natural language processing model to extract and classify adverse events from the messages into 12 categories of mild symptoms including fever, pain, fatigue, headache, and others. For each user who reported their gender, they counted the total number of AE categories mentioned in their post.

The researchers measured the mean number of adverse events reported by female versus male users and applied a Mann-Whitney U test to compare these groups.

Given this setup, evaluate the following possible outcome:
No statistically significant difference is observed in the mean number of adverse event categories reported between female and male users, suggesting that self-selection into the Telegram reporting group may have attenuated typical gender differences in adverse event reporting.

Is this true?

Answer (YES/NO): NO